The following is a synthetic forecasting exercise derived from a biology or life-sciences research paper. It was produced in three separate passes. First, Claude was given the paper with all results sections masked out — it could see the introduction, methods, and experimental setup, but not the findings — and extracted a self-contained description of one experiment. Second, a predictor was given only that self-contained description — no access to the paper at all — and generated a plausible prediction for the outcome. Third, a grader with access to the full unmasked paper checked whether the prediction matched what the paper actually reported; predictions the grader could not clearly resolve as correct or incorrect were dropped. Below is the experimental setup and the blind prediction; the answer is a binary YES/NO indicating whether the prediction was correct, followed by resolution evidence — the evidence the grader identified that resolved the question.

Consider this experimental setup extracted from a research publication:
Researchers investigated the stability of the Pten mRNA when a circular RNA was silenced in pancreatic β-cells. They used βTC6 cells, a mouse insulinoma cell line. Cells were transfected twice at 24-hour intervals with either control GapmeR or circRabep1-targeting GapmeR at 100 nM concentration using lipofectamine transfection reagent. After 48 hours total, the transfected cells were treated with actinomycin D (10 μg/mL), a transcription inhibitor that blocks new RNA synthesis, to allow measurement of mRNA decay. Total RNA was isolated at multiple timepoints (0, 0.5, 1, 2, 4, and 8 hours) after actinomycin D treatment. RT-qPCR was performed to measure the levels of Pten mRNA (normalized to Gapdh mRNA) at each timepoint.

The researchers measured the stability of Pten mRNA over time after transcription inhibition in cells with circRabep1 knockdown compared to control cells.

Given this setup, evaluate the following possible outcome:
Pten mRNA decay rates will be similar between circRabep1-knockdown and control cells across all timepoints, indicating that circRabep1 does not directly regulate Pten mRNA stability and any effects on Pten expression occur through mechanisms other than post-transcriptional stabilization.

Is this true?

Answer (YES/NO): NO